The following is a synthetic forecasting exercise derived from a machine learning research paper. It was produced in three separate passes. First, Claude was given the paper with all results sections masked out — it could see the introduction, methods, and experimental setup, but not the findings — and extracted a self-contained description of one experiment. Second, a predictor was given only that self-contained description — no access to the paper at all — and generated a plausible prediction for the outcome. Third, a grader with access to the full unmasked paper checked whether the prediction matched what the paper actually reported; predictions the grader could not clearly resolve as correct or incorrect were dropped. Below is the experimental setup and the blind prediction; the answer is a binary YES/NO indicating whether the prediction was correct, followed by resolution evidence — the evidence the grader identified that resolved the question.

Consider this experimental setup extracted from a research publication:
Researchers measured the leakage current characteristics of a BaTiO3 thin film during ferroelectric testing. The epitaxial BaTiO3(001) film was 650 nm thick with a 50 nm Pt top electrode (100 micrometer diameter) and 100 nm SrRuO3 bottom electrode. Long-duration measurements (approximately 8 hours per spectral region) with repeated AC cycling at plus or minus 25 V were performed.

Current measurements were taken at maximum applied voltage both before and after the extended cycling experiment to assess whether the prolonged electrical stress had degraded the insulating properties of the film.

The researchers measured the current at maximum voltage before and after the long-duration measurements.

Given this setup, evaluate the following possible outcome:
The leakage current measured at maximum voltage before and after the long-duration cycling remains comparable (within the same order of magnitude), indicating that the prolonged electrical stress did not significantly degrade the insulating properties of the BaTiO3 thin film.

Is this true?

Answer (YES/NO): YES